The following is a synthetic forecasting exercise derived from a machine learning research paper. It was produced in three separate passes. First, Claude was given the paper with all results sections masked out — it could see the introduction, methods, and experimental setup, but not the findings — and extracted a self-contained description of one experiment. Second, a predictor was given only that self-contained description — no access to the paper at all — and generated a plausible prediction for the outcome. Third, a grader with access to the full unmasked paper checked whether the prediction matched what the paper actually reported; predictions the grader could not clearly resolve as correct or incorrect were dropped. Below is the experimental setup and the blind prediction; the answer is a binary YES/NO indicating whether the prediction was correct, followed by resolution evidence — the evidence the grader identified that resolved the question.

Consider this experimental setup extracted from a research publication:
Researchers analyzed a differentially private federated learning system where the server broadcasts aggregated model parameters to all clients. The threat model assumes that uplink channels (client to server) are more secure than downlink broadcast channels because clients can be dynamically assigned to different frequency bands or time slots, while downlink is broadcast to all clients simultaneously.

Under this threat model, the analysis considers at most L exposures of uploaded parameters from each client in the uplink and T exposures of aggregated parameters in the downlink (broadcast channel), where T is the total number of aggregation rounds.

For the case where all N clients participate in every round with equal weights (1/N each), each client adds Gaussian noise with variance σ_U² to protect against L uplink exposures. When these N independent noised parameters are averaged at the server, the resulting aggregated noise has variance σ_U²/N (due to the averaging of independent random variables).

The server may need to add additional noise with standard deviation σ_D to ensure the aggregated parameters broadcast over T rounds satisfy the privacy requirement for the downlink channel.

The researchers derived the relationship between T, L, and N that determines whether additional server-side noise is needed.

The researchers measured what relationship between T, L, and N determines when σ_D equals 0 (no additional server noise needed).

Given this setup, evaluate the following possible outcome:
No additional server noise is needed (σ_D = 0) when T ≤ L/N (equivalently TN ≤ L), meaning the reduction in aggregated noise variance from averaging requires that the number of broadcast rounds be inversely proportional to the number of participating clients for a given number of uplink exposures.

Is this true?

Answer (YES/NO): NO